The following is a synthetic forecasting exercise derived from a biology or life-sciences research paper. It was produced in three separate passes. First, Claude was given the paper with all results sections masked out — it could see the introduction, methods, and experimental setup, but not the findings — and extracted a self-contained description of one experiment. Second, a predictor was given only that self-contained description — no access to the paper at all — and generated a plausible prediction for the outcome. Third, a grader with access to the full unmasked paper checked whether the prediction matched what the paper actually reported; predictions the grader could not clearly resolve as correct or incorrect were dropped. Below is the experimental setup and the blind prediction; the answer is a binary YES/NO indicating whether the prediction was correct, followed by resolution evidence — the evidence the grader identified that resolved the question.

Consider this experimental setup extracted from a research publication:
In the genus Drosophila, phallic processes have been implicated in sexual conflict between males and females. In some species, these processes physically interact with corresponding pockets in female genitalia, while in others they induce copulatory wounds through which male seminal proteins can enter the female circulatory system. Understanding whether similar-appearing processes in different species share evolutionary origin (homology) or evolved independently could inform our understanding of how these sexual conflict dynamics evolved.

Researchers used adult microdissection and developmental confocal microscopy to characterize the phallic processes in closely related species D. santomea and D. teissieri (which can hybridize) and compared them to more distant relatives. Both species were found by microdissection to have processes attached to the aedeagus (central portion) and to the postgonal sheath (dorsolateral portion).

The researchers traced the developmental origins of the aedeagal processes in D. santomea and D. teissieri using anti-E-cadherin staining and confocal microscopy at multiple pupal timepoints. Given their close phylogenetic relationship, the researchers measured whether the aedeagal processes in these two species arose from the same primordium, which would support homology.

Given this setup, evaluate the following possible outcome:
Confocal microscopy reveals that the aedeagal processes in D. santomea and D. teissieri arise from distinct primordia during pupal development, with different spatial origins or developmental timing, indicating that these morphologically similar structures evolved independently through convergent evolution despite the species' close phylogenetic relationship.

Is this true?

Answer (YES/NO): NO